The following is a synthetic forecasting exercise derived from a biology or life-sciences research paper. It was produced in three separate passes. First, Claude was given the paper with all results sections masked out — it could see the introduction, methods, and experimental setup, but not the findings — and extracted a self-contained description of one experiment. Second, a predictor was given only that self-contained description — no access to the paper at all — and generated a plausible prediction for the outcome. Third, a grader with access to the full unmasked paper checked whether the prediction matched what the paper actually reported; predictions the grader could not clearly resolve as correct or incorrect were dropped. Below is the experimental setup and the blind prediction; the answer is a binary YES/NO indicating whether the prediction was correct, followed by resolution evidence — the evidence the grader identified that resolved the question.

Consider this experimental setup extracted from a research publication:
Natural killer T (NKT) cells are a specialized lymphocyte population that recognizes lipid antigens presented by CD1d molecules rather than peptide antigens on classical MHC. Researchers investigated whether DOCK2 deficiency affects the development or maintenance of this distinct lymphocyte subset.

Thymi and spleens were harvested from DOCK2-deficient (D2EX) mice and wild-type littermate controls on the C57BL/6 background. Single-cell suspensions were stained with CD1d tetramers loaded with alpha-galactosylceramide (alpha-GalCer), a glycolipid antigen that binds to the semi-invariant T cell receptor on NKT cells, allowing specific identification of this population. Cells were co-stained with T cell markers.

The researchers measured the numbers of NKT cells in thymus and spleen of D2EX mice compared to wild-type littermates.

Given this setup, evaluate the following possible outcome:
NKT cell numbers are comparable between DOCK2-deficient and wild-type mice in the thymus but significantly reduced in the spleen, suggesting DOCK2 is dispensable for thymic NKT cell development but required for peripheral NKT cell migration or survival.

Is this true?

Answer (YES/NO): NO